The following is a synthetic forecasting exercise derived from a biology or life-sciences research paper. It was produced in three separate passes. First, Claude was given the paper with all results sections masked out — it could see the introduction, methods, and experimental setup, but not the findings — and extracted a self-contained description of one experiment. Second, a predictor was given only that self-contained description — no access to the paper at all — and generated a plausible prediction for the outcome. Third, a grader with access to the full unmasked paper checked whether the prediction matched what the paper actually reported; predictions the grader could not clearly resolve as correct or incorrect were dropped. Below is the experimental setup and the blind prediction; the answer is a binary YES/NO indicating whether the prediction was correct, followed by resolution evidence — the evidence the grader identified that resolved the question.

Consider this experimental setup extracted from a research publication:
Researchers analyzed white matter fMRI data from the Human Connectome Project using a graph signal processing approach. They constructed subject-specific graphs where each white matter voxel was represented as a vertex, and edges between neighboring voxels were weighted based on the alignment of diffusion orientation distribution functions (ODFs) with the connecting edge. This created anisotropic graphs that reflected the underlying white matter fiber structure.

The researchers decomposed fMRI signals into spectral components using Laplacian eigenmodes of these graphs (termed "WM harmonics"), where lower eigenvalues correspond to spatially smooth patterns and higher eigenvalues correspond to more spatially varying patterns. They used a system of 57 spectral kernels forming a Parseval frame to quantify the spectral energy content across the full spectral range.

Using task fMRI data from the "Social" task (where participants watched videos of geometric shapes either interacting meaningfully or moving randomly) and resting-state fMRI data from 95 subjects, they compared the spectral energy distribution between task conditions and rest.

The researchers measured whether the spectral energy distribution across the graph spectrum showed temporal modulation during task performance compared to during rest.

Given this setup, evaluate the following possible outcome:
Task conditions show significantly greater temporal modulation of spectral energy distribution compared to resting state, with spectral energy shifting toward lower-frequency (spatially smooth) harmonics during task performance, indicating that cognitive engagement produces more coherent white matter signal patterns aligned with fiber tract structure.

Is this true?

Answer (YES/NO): NO